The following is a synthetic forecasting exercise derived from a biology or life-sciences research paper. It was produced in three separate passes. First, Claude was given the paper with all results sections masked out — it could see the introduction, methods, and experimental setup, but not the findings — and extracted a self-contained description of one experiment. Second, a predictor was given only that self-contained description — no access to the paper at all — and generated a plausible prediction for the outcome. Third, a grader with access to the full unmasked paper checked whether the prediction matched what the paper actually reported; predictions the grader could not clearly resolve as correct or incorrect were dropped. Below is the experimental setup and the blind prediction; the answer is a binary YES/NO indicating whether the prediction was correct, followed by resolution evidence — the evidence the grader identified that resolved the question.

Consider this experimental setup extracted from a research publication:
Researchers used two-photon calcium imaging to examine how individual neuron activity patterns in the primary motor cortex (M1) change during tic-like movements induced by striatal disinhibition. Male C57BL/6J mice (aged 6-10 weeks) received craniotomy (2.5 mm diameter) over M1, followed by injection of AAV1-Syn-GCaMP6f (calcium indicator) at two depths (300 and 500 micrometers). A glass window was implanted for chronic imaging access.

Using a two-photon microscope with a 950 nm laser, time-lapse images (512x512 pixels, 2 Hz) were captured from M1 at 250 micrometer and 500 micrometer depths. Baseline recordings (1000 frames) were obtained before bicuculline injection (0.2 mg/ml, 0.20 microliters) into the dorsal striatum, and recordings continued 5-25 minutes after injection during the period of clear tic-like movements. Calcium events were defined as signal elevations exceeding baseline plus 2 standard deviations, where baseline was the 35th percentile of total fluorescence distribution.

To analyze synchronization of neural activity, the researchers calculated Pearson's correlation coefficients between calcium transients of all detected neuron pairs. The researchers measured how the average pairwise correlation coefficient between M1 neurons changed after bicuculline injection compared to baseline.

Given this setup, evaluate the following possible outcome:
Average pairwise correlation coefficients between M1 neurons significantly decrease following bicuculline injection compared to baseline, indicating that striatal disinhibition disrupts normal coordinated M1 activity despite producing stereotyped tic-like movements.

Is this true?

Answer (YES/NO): NO